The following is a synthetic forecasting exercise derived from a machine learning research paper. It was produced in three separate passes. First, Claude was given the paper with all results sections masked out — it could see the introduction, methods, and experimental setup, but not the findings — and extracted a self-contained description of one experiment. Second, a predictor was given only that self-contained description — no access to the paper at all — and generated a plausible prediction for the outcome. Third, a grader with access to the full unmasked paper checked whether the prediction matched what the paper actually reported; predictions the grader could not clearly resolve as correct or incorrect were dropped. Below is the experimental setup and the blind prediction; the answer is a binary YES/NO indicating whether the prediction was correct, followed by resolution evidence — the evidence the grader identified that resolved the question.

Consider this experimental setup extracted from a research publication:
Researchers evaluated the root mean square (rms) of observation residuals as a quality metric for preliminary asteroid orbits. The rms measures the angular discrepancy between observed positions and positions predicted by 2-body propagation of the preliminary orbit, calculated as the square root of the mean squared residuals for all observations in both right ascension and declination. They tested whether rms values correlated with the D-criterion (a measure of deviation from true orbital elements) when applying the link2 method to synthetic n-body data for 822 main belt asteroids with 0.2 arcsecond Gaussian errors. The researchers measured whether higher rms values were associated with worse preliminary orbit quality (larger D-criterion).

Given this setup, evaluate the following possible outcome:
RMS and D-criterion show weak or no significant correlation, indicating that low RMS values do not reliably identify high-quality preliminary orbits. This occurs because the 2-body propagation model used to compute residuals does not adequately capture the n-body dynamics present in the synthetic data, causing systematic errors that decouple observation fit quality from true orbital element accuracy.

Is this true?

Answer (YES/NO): NO